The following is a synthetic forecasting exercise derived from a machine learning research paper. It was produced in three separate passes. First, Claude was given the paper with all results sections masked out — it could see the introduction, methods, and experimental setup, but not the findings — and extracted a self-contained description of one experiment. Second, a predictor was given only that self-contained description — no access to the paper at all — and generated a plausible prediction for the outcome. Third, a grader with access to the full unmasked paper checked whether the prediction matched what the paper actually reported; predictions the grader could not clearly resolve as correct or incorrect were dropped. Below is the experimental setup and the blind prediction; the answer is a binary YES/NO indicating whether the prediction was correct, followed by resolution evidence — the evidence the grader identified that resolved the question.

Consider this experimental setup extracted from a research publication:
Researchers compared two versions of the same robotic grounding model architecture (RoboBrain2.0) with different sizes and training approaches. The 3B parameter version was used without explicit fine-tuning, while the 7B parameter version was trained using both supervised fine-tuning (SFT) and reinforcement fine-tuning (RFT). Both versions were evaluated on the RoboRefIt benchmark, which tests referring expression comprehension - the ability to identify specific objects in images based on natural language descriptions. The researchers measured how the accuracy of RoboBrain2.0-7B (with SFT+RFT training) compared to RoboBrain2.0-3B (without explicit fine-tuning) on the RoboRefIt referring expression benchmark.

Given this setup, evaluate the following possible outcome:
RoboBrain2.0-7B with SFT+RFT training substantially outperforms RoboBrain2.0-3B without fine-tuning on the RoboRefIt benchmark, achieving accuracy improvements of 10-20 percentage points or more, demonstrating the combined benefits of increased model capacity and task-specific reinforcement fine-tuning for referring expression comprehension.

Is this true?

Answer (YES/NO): NO